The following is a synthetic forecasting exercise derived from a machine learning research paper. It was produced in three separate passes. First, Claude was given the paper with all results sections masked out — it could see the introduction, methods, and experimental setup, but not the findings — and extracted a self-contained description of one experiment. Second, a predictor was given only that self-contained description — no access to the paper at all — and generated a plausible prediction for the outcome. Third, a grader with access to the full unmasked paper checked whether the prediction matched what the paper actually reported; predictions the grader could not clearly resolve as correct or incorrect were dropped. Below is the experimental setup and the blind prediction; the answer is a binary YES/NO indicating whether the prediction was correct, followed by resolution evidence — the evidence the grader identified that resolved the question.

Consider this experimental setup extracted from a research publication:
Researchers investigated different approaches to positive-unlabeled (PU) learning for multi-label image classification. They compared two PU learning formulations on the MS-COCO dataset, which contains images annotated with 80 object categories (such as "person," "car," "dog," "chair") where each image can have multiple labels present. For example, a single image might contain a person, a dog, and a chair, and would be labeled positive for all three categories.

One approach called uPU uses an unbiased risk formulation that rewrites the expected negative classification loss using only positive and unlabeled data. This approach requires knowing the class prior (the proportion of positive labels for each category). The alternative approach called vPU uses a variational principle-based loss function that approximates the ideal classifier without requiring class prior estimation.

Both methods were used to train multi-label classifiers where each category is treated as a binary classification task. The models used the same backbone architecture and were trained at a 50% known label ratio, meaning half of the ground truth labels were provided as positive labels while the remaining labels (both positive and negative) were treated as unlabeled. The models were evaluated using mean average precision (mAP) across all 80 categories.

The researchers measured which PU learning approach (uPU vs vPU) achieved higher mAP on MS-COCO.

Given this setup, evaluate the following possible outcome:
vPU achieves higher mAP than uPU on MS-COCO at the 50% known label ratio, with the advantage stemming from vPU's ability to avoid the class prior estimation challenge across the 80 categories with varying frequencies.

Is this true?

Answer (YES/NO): YES